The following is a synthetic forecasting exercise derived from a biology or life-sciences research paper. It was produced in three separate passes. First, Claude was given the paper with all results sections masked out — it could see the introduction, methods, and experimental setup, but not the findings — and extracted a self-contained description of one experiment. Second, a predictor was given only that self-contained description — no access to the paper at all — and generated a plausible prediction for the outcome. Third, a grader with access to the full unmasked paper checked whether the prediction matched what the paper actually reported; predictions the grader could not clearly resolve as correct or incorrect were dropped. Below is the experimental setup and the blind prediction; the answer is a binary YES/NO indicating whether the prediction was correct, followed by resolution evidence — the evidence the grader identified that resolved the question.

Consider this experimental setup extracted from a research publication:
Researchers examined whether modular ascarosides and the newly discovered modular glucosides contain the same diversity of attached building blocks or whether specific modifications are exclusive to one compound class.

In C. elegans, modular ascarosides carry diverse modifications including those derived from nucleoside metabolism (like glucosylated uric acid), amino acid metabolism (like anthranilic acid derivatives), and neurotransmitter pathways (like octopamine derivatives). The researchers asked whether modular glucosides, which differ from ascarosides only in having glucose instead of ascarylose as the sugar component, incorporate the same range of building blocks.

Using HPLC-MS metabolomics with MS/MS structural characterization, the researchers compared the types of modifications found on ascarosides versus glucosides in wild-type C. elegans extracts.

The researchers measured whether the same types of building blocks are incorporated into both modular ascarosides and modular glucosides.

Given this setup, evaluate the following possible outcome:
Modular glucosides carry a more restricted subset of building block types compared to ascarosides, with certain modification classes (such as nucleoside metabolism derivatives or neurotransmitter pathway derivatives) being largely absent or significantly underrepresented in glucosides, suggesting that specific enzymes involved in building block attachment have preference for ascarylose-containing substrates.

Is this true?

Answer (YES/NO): NO